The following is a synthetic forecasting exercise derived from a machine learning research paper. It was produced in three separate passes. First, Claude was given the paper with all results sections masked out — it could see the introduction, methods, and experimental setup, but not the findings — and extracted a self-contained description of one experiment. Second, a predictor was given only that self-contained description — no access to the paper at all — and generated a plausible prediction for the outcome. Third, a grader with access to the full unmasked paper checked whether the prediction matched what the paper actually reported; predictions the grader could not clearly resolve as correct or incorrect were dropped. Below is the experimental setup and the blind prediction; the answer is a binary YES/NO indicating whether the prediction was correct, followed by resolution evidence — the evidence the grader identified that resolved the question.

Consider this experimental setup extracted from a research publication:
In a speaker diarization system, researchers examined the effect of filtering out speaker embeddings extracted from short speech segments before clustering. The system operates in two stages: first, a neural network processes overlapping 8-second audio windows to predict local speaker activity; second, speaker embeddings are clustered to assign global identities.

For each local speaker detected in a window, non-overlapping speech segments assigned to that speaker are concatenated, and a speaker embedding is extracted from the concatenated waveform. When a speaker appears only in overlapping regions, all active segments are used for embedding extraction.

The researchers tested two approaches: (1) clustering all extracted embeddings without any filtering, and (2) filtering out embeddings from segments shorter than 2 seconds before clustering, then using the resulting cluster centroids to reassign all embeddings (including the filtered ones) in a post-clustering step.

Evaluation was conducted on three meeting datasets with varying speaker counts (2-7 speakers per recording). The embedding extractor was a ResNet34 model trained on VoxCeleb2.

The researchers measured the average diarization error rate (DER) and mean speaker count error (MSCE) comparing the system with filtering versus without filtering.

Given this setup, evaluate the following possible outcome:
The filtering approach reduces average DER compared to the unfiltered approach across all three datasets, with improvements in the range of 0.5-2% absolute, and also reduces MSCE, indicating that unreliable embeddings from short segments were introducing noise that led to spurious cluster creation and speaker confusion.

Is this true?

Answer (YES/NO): NO